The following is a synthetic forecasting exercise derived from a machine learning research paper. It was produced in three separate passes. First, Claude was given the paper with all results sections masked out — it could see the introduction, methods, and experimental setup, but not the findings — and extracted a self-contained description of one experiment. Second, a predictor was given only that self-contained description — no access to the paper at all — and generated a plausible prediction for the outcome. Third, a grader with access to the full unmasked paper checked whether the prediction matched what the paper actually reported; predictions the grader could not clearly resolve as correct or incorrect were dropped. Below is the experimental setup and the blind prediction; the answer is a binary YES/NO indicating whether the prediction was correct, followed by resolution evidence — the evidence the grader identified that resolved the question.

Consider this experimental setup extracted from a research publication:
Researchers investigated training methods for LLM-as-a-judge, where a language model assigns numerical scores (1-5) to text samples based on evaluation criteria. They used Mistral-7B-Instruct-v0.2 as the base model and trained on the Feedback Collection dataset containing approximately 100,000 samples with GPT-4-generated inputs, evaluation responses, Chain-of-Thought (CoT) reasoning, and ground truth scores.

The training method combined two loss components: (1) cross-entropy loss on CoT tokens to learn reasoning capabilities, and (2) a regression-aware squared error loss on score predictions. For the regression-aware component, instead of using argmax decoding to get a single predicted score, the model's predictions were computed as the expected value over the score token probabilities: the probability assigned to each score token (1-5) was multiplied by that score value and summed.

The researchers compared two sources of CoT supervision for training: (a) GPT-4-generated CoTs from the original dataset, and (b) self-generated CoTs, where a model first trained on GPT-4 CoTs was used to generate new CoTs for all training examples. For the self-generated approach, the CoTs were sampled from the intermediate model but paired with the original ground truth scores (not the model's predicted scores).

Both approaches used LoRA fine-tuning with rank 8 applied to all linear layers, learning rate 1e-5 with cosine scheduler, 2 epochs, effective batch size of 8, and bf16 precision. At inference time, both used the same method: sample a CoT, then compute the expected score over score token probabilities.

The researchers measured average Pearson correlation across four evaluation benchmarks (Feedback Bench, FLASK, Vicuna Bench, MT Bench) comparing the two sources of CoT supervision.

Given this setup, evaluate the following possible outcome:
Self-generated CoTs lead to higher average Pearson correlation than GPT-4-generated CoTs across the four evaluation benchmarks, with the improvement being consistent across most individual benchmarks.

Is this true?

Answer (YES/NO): YES